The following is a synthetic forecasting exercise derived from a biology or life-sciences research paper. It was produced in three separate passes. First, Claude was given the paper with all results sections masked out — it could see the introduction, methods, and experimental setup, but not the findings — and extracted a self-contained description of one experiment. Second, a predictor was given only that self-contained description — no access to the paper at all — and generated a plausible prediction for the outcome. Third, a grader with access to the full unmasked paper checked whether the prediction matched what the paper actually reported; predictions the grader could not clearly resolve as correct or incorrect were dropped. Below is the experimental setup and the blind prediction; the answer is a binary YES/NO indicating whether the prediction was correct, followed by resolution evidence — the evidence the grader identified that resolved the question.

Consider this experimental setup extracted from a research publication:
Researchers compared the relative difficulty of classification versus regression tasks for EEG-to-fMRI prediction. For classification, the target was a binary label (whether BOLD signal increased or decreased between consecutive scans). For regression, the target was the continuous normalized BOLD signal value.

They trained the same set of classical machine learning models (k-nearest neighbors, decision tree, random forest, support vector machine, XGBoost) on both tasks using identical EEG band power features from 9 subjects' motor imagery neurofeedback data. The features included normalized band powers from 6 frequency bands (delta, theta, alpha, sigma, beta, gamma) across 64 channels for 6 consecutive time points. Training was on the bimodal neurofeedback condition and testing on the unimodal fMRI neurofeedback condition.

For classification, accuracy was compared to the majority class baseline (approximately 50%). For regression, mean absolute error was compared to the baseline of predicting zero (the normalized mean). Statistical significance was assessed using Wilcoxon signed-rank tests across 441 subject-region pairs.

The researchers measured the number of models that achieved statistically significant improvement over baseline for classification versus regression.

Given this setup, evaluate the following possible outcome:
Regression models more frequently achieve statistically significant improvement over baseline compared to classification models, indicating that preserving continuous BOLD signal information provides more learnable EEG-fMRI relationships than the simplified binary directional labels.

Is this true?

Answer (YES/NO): NO